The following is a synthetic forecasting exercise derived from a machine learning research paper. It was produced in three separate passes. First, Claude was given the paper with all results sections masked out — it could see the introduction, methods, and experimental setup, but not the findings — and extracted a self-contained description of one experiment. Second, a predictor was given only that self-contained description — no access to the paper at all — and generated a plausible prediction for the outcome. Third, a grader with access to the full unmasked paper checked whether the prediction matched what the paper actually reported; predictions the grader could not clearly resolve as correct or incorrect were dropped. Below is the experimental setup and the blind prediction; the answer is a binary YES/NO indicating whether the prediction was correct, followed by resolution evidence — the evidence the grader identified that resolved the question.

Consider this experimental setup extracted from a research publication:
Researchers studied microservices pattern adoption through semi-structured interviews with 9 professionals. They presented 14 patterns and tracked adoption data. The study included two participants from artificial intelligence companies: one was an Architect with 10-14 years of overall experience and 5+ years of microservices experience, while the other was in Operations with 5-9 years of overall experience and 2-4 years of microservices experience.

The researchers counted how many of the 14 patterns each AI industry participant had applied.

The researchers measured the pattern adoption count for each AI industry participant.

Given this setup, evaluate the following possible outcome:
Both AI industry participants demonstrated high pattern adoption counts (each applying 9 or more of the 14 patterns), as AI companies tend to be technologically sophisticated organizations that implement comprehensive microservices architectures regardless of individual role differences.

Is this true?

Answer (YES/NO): NO